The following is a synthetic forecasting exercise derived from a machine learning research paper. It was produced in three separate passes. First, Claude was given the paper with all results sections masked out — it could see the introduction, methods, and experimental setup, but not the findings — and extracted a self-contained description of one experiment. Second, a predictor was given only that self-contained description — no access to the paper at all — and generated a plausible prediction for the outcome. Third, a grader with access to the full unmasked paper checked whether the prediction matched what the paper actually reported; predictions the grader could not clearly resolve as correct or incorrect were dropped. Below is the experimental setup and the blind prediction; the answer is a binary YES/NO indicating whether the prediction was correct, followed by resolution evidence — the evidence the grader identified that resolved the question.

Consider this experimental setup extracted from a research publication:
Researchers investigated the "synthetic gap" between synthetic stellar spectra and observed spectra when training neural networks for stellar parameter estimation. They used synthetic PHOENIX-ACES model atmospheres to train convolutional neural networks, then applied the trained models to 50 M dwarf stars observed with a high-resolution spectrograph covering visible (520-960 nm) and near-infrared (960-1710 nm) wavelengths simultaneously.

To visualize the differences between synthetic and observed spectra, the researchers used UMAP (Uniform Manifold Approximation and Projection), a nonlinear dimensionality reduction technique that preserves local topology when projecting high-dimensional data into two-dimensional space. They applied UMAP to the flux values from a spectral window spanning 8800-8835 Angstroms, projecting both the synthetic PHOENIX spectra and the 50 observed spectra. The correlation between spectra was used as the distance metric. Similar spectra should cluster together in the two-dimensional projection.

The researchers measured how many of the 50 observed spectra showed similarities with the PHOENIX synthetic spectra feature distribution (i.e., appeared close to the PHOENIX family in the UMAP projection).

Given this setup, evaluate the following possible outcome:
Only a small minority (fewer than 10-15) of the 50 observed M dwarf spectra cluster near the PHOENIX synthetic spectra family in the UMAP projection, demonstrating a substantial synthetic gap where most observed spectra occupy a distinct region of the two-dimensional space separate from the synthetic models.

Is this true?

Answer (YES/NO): YES